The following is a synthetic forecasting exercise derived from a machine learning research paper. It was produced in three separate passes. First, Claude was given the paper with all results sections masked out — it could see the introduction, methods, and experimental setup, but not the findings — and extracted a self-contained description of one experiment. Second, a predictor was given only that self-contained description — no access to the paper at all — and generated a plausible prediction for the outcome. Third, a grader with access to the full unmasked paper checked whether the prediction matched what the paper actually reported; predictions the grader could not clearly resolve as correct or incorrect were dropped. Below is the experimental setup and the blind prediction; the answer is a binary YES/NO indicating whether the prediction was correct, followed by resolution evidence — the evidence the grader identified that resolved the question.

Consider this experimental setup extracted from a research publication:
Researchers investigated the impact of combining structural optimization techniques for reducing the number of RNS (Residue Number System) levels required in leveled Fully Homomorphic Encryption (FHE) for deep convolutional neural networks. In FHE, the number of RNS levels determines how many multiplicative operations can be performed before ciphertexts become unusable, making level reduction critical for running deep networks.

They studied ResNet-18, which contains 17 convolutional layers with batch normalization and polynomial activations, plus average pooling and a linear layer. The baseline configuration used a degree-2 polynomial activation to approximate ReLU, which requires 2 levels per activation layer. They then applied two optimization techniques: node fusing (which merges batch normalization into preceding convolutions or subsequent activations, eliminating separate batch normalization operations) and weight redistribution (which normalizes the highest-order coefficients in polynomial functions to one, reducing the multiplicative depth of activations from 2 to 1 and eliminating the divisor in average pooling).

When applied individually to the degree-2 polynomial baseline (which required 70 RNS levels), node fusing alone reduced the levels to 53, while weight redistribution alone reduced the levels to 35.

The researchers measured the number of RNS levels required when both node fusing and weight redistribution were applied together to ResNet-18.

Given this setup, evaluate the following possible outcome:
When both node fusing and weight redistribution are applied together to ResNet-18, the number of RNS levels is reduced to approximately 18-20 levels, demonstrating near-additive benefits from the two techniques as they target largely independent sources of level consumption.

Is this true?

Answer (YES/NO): NO